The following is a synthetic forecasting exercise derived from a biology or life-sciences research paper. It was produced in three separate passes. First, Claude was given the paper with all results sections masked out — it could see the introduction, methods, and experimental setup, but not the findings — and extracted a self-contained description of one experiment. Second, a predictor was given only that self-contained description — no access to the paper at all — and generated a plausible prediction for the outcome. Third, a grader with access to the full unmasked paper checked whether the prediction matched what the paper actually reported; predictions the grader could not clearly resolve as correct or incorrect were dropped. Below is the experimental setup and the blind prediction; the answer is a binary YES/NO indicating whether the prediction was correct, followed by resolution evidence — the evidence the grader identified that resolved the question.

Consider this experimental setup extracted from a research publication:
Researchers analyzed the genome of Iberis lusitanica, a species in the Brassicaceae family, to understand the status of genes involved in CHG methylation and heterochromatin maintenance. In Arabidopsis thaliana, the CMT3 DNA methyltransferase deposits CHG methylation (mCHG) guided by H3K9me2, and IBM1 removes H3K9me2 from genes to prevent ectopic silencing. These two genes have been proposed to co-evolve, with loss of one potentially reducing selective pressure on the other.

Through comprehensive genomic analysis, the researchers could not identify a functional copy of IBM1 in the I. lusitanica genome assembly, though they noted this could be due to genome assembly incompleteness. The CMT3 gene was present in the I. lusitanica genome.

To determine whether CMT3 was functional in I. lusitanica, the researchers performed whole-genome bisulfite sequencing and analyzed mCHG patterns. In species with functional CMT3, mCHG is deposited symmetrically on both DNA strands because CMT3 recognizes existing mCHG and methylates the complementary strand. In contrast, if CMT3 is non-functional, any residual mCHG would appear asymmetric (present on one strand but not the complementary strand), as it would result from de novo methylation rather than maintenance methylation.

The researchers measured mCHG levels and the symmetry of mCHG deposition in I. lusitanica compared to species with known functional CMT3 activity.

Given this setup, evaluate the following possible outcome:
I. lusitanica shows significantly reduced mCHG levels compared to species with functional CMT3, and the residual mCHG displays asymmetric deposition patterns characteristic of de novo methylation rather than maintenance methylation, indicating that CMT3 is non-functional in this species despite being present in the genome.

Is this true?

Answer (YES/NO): YES